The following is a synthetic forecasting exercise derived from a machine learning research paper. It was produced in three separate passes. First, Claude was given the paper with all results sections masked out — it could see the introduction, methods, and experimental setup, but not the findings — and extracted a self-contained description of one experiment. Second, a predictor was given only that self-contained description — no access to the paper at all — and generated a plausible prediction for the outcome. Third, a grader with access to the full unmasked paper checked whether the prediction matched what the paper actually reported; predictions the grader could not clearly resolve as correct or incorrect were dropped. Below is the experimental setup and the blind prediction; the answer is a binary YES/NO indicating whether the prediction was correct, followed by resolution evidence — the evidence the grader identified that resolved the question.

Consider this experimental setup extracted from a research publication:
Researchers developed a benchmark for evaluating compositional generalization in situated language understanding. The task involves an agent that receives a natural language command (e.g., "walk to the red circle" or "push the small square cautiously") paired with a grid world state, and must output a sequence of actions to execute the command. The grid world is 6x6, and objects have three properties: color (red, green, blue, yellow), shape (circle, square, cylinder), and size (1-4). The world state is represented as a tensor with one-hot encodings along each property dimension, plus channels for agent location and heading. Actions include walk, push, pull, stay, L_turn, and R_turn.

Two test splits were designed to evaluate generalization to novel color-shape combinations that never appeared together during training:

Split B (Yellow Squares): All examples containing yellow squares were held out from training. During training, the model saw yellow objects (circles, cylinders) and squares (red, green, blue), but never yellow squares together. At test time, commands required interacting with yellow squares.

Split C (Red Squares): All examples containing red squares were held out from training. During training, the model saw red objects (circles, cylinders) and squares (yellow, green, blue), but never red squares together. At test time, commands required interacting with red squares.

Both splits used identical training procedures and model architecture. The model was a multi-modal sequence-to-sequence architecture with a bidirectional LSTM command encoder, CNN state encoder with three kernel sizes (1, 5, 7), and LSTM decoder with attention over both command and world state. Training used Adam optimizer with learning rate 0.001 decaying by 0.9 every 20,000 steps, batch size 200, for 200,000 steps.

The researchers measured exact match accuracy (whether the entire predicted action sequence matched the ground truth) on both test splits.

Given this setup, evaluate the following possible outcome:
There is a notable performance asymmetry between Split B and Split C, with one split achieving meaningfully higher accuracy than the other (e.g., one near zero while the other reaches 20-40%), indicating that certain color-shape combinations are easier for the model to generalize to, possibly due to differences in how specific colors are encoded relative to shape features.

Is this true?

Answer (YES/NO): NO